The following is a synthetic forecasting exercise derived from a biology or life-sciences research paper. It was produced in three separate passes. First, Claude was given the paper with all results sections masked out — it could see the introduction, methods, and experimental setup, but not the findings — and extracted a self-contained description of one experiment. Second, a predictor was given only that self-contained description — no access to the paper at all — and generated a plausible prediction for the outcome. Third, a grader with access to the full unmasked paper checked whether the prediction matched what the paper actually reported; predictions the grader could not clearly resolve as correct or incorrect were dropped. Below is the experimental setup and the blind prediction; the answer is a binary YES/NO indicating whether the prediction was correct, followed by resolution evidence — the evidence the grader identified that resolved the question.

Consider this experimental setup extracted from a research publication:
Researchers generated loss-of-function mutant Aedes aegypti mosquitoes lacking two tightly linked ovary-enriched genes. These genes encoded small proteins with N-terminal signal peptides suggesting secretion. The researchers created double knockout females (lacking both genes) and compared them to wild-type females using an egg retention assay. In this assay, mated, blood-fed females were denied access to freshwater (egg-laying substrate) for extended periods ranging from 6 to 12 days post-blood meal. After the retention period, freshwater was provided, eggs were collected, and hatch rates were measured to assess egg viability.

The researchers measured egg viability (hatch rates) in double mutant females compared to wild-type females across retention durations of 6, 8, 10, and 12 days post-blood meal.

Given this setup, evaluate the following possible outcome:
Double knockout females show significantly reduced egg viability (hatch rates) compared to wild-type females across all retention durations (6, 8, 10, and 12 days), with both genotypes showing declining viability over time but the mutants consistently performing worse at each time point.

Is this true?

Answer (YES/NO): NO